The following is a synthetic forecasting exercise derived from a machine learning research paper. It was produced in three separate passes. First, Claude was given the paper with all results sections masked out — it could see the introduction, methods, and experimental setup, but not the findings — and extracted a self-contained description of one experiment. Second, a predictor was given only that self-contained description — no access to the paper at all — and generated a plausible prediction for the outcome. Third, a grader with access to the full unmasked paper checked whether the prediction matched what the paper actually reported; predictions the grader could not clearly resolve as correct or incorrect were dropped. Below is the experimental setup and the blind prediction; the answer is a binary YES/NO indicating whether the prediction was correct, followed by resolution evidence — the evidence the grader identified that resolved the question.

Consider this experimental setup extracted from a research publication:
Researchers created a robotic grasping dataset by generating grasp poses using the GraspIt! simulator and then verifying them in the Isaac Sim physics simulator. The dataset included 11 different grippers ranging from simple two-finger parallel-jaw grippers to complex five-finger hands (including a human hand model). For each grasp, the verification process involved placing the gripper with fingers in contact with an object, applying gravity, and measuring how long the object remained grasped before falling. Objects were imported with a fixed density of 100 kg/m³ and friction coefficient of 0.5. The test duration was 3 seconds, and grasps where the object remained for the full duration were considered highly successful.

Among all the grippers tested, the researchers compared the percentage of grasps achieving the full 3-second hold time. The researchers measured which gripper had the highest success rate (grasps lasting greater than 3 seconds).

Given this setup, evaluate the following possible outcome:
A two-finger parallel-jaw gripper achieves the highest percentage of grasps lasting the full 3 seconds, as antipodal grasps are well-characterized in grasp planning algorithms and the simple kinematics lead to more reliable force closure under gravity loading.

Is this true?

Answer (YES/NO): NO